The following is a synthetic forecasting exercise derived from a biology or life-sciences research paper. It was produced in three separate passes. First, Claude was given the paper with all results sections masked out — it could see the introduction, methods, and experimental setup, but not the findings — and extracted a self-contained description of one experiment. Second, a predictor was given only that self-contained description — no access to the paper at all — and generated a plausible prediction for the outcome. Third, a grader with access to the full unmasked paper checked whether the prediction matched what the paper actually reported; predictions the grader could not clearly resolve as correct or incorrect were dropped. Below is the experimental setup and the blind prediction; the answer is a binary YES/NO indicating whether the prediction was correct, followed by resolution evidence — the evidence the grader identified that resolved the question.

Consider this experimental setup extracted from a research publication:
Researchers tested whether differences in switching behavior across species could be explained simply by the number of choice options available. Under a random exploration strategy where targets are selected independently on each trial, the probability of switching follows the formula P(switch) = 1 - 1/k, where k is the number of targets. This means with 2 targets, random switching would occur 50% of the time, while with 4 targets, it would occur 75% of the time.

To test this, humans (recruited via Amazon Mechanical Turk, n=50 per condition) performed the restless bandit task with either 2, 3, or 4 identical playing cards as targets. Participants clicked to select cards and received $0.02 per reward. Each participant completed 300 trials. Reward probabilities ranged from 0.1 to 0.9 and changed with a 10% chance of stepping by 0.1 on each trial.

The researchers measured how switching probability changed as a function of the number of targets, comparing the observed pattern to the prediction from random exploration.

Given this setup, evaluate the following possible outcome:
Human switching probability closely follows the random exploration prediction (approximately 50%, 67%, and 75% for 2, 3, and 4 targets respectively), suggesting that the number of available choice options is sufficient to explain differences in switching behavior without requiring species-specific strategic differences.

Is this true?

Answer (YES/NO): NO